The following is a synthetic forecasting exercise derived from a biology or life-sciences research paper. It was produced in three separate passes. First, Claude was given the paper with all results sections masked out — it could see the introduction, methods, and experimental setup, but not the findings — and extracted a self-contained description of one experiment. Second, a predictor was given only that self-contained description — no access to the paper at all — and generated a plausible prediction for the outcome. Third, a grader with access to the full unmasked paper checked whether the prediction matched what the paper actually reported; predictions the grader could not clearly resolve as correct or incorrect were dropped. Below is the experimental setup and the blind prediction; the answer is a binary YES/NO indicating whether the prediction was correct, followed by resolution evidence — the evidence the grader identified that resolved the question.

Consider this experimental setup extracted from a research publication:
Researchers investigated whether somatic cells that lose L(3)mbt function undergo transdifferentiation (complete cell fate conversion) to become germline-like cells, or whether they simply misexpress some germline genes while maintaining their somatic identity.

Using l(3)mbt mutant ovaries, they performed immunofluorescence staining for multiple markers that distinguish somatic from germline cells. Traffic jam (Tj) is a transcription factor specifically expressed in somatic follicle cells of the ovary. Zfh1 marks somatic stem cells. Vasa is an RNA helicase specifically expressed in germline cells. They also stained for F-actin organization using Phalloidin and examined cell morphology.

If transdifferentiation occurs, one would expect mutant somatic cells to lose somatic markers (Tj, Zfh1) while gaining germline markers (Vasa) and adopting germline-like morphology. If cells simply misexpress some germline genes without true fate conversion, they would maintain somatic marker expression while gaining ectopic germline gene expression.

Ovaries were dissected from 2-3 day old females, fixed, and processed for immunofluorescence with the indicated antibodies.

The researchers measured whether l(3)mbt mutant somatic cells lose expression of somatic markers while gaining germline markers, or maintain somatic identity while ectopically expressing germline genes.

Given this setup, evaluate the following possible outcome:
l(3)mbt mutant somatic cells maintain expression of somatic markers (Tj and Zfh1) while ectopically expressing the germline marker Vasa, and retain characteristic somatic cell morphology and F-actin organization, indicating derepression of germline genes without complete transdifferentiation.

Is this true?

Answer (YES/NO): YES